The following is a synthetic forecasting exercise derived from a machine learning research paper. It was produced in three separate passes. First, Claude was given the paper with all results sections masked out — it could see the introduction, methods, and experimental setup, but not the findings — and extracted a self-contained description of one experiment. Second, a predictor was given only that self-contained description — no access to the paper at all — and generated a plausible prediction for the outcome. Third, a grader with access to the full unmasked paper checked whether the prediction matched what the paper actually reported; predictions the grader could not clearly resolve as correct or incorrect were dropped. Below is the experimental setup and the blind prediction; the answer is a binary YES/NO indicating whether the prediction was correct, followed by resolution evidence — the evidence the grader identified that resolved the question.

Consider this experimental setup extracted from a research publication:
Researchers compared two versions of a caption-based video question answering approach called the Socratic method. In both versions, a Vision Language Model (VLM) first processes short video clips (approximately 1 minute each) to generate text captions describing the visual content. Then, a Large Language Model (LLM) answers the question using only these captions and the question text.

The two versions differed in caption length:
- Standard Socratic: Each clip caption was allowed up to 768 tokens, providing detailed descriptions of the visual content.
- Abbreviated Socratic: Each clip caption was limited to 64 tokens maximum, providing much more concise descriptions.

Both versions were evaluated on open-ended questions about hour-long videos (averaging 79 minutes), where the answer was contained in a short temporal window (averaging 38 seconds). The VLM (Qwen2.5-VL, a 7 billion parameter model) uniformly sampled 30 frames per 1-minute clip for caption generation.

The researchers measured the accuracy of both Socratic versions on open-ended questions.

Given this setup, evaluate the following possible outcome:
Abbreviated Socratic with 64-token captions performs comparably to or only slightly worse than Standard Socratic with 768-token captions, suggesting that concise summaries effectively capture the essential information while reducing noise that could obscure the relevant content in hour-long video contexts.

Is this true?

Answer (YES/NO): NO